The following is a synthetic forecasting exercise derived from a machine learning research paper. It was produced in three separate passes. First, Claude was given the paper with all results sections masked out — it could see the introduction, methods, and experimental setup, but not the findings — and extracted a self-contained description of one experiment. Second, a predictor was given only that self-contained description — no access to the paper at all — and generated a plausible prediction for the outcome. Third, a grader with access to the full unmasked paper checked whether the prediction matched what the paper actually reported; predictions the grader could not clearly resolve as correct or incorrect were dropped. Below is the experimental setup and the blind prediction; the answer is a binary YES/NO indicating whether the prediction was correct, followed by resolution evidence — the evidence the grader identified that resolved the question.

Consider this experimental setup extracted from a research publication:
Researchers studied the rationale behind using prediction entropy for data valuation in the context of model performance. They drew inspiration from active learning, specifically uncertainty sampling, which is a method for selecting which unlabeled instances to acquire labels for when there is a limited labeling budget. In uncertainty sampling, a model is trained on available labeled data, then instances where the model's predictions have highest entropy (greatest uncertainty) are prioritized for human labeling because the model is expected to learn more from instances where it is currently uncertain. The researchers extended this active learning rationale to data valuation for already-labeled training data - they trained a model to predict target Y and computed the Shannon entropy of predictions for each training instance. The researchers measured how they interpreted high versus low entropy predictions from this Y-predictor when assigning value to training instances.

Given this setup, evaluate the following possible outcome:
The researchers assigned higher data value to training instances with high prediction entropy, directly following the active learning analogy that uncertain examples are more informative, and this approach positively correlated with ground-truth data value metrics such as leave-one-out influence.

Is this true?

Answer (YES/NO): NO